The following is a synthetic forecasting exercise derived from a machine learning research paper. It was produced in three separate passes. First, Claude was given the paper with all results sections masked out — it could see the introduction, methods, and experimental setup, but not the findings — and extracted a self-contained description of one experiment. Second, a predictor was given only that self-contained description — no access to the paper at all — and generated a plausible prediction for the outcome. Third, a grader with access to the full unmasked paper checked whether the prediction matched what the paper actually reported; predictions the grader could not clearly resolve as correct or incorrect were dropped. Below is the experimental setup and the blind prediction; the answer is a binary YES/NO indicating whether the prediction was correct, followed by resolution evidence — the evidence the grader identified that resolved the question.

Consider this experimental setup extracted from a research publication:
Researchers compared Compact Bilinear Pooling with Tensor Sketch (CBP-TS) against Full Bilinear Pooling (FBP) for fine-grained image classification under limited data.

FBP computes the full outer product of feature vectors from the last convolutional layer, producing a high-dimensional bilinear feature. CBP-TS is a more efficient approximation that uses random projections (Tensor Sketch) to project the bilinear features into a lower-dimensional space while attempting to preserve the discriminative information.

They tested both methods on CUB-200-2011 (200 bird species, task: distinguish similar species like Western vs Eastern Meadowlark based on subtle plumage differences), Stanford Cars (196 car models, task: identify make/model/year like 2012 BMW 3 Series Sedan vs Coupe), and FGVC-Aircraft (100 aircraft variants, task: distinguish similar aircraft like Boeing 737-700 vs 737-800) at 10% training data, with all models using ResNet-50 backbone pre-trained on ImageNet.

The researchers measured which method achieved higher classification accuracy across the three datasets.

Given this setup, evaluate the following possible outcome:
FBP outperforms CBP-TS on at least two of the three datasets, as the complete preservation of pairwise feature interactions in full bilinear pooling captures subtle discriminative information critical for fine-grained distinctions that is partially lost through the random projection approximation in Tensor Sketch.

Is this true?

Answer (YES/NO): YES